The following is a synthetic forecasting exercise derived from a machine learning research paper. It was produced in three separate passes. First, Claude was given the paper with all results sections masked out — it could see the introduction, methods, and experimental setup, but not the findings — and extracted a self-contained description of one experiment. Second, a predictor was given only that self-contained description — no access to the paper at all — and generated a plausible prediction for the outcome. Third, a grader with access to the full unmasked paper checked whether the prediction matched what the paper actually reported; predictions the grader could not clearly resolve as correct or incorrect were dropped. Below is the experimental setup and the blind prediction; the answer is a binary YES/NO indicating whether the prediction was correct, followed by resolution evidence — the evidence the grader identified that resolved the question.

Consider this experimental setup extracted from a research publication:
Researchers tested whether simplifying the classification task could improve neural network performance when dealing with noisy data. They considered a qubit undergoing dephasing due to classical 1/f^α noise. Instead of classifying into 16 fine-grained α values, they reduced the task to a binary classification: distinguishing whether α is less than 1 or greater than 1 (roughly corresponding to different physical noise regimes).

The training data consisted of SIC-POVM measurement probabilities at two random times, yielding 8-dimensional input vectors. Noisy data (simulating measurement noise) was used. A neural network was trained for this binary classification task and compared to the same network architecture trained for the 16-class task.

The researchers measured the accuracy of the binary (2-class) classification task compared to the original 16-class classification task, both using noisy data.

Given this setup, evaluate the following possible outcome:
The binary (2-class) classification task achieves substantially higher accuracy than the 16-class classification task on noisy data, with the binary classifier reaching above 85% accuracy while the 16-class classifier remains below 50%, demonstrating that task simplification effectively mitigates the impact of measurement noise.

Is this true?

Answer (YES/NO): NO